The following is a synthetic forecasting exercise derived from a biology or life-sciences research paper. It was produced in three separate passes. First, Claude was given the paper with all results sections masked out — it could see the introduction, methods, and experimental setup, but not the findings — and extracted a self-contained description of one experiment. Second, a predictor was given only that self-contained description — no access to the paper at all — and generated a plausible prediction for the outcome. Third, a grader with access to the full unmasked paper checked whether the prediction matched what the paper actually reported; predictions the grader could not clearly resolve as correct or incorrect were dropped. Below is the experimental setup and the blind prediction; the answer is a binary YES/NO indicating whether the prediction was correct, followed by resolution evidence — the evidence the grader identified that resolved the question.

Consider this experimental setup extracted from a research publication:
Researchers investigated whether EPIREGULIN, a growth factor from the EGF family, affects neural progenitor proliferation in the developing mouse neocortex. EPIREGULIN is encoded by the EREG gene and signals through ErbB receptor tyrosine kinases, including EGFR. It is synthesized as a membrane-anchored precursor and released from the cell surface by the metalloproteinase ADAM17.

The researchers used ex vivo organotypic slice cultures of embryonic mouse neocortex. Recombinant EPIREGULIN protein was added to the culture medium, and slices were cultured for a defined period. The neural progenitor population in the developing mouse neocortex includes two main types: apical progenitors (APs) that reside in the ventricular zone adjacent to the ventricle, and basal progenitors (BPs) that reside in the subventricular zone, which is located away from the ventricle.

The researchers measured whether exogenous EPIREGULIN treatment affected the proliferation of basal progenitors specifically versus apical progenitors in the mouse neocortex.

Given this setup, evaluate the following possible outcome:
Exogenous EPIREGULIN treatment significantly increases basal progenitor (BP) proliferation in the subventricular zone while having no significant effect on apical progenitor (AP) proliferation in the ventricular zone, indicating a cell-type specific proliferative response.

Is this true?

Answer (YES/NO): YES